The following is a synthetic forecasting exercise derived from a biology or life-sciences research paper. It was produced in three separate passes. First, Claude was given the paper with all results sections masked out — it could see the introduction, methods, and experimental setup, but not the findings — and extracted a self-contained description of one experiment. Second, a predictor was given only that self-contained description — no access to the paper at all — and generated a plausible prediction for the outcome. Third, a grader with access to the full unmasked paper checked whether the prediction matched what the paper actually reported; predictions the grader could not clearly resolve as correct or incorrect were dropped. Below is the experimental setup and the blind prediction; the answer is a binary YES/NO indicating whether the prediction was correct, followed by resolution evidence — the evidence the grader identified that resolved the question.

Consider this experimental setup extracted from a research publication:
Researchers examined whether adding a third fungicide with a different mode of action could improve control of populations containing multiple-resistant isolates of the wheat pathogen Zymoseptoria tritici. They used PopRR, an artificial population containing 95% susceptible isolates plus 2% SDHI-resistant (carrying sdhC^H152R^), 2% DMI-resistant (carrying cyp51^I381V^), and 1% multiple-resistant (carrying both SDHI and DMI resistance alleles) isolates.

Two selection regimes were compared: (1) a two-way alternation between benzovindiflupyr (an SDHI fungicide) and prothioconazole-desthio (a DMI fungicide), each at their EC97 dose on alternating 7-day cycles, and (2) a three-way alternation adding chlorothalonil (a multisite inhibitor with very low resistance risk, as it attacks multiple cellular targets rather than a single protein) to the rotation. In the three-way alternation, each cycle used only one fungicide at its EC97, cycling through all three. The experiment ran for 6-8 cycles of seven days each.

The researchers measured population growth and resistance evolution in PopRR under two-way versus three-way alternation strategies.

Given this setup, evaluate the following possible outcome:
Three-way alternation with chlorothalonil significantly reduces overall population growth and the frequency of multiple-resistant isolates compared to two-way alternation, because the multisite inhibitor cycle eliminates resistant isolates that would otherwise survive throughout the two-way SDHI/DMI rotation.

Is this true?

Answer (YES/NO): YES